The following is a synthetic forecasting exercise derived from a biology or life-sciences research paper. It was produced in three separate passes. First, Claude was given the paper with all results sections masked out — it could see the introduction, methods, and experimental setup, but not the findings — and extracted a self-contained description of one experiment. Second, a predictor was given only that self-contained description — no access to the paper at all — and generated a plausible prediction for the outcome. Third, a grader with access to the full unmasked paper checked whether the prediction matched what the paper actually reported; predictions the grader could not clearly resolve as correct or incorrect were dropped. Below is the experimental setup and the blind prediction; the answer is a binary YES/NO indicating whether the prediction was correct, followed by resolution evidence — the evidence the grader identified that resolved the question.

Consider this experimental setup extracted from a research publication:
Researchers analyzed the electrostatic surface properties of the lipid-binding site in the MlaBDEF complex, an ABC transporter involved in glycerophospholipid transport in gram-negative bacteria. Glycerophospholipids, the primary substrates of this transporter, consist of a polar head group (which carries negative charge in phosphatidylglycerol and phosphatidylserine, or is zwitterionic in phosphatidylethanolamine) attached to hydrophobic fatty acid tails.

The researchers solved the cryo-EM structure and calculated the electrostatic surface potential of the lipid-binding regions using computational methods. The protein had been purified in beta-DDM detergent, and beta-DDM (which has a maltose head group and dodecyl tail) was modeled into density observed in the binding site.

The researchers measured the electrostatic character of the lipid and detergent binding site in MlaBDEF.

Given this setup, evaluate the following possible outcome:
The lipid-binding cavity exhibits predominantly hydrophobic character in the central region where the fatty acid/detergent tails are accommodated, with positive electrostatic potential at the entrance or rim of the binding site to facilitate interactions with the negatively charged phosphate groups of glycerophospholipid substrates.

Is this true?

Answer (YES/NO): YES